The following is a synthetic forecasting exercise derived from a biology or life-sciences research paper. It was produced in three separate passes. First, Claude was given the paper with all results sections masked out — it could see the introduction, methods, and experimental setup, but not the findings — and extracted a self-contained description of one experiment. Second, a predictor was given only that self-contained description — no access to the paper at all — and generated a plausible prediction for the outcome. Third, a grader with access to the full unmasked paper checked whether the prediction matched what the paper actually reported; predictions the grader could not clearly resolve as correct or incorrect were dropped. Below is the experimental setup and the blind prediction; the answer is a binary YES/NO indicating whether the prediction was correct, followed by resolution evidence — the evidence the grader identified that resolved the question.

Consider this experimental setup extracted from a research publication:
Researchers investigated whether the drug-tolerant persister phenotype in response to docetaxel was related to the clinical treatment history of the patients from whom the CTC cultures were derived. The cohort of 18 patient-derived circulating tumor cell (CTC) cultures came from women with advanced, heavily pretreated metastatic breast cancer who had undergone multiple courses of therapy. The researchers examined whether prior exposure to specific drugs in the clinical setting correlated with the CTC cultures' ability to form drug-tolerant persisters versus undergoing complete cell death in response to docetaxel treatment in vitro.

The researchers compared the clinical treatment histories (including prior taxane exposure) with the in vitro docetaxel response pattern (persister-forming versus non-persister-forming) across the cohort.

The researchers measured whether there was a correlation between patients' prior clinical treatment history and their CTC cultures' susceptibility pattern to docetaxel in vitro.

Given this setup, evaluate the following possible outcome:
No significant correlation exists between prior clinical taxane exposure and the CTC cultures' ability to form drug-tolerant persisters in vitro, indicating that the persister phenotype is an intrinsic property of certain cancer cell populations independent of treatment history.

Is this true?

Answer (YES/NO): YES